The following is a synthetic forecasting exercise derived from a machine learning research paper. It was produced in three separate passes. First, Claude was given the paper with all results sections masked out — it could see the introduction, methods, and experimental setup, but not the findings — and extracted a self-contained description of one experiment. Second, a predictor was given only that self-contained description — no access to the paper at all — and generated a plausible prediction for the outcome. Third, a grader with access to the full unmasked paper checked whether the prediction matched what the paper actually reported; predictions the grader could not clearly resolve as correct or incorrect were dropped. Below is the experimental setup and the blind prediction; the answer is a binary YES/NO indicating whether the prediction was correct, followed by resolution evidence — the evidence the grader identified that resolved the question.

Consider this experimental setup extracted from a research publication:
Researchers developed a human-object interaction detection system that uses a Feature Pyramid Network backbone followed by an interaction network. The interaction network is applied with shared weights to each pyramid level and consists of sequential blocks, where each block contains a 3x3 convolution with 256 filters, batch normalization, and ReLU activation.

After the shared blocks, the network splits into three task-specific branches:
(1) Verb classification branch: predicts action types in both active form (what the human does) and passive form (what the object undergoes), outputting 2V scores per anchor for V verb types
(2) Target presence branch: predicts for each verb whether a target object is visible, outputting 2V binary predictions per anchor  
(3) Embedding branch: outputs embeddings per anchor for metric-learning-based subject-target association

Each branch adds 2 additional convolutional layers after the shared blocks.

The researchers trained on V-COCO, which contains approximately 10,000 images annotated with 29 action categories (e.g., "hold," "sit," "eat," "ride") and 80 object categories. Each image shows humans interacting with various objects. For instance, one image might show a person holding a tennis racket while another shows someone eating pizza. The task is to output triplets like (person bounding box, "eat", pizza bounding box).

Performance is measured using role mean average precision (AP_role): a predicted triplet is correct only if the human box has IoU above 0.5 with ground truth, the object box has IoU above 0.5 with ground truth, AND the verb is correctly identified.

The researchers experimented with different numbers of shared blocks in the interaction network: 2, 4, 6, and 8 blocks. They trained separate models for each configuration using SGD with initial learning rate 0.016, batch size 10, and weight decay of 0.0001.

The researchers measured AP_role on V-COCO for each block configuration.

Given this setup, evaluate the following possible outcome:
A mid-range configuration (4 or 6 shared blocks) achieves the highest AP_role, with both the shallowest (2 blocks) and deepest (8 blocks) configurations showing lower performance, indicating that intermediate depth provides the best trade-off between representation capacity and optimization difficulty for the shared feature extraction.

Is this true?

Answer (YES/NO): NO